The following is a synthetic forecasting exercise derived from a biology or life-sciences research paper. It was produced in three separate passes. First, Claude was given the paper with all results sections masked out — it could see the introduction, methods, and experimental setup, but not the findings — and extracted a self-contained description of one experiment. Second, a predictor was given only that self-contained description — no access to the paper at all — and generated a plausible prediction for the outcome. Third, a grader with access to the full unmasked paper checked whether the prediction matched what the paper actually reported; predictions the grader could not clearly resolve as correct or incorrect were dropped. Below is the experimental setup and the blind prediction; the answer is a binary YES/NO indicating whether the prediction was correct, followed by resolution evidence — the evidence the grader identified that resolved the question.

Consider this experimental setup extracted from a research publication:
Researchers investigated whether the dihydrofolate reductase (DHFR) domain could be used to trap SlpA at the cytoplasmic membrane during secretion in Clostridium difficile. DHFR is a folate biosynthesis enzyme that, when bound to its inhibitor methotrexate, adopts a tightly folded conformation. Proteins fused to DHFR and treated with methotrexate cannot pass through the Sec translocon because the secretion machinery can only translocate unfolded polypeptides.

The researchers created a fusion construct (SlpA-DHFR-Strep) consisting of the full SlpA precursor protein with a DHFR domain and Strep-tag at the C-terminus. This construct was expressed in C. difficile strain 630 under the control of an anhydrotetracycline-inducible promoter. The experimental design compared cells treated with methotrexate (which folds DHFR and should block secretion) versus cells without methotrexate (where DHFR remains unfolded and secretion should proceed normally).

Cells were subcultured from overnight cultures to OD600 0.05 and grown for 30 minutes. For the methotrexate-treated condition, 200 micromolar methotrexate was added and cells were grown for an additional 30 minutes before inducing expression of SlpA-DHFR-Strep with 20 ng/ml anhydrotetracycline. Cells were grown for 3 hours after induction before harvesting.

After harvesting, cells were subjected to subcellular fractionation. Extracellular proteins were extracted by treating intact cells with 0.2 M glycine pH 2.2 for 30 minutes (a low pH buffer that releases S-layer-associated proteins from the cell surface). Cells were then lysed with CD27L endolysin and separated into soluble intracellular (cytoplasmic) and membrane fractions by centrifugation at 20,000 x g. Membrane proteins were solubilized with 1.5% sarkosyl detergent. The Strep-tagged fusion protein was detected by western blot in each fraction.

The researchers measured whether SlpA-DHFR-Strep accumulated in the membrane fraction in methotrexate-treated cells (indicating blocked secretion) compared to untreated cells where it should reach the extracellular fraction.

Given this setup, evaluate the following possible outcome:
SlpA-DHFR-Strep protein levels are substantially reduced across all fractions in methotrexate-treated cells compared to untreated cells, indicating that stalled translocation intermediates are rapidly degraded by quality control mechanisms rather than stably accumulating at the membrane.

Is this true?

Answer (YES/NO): NO